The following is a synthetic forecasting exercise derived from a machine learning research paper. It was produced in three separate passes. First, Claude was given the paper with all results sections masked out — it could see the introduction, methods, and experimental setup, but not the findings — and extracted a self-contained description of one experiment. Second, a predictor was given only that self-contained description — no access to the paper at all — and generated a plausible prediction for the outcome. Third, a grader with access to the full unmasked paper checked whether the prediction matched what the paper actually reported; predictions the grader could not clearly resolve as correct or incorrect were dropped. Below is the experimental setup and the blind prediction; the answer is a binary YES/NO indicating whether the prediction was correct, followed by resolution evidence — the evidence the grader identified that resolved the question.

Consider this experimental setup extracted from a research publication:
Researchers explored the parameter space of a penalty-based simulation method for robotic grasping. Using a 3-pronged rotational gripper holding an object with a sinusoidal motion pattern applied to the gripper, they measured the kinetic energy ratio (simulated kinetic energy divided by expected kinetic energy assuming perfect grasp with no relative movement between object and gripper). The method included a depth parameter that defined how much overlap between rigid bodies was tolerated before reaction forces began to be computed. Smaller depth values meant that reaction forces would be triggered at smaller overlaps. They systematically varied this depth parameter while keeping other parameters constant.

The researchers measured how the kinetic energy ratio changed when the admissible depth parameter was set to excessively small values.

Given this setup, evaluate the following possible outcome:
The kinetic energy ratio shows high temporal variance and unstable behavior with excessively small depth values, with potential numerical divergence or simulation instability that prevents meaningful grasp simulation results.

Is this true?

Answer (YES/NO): NO